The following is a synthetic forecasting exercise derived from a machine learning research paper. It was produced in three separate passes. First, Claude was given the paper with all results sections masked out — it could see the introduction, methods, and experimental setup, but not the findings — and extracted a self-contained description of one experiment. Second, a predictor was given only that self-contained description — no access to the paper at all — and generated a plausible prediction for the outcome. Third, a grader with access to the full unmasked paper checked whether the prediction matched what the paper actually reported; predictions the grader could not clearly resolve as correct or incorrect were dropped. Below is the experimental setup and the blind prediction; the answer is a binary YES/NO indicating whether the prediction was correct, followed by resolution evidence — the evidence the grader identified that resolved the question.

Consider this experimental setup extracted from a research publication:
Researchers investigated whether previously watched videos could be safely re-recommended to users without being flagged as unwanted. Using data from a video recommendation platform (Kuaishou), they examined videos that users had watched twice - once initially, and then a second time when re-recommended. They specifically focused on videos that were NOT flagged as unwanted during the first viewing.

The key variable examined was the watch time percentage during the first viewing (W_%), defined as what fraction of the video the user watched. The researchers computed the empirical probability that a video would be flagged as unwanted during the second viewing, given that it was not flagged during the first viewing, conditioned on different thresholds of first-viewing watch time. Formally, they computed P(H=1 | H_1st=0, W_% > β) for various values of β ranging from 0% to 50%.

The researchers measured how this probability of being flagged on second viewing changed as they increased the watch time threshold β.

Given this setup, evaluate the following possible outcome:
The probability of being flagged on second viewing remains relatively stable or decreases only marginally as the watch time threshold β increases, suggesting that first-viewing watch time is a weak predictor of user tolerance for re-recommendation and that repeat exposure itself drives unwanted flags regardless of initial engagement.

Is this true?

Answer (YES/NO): NO